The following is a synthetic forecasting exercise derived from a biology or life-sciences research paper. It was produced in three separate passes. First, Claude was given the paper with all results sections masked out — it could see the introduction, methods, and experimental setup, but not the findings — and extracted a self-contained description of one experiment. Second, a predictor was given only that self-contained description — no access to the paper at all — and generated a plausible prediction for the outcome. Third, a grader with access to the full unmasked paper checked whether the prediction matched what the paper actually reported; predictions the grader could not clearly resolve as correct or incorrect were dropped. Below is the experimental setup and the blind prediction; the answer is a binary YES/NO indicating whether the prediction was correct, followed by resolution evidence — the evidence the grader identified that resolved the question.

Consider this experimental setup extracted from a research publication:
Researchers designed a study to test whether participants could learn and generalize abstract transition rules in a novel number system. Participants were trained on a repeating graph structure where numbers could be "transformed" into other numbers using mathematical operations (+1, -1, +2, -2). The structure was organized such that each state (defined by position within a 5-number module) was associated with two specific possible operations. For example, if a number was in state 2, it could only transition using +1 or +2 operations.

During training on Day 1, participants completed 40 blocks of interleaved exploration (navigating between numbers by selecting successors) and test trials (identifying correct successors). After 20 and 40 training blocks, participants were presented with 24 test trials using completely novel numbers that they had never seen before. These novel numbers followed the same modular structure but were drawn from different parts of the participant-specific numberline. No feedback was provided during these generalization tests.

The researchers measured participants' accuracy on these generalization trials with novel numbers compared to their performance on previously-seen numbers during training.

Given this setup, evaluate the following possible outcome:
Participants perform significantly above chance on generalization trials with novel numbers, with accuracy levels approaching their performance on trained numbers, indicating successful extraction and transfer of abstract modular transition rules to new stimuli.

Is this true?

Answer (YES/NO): YES